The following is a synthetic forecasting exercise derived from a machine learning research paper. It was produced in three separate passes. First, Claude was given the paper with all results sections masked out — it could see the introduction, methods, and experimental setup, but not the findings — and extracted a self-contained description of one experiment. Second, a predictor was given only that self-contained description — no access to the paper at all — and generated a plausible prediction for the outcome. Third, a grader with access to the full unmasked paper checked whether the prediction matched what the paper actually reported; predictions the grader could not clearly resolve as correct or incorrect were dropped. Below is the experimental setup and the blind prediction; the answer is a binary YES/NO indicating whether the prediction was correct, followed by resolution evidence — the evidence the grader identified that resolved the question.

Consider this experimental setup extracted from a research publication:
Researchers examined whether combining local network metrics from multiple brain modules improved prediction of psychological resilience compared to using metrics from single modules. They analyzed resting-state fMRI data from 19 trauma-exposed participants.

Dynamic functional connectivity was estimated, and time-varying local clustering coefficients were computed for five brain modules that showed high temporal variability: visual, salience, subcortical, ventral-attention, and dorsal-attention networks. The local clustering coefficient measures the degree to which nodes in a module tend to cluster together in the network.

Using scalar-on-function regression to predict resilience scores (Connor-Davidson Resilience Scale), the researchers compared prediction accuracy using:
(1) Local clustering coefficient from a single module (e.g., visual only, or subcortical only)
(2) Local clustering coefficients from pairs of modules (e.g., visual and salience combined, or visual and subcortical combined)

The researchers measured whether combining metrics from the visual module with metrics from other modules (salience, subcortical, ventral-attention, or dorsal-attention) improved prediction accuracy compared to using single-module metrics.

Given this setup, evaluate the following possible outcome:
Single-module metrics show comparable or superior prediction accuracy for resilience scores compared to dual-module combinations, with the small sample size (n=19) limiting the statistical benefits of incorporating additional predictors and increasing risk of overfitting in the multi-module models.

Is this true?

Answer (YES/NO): NO